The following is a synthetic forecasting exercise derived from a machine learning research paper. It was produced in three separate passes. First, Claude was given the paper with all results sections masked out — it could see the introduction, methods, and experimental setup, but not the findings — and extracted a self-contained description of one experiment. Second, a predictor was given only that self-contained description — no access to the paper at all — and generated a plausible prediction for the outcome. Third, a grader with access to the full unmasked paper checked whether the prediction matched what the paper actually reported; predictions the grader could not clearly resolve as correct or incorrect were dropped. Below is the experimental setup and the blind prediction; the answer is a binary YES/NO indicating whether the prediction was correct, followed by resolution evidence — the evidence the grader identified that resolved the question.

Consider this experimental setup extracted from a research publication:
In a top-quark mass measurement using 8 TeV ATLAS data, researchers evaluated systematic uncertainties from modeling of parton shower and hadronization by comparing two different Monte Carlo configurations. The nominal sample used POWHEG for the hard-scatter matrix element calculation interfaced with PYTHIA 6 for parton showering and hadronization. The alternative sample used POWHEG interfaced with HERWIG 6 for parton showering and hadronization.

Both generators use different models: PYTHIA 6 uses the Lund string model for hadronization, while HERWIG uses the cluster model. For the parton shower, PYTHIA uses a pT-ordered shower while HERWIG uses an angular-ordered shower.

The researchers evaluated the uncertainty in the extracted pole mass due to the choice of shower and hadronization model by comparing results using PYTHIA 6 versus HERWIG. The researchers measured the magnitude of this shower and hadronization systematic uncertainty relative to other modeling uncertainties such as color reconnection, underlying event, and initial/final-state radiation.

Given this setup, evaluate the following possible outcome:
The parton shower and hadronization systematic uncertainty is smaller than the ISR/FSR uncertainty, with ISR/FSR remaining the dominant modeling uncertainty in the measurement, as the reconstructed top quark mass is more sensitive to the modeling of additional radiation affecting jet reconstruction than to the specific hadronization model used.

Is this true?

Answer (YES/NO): NO